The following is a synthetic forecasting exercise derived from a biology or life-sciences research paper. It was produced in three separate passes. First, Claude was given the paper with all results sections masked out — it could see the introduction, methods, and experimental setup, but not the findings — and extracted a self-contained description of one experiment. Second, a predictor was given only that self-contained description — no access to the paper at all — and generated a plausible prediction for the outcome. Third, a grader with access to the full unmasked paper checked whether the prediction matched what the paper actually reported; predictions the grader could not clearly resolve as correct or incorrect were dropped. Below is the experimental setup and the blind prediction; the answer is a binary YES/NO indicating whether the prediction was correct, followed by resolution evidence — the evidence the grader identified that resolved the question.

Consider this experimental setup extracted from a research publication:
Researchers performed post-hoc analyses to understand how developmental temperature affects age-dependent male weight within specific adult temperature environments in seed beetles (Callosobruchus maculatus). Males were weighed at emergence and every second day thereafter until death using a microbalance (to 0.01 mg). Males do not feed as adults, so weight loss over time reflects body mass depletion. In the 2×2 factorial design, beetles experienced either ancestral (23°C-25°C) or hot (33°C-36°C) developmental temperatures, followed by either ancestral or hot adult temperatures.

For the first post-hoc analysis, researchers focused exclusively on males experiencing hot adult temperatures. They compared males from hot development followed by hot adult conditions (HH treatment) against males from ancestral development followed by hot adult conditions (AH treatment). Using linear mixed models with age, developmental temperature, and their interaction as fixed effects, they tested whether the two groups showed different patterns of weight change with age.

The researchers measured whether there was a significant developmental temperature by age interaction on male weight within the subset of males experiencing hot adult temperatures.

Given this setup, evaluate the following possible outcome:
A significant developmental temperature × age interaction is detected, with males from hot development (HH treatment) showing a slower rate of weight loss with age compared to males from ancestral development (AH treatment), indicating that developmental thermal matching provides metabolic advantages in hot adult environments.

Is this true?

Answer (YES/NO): YES